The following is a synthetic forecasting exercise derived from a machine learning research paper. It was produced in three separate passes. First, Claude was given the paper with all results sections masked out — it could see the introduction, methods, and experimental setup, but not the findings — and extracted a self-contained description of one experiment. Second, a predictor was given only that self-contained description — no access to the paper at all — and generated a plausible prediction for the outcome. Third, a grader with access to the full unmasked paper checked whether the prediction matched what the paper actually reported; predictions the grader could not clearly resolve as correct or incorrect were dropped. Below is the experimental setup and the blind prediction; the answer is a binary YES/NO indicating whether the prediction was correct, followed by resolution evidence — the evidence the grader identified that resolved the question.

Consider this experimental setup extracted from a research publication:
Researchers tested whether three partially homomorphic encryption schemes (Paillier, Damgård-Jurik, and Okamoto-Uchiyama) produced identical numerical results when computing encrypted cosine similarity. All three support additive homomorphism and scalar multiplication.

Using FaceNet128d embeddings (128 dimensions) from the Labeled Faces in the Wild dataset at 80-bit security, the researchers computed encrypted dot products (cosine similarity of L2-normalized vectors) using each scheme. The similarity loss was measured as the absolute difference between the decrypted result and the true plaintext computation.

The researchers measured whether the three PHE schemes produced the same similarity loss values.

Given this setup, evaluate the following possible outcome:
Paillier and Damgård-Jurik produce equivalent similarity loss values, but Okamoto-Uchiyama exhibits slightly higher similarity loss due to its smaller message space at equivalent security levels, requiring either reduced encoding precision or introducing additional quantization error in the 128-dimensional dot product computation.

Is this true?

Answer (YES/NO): NO